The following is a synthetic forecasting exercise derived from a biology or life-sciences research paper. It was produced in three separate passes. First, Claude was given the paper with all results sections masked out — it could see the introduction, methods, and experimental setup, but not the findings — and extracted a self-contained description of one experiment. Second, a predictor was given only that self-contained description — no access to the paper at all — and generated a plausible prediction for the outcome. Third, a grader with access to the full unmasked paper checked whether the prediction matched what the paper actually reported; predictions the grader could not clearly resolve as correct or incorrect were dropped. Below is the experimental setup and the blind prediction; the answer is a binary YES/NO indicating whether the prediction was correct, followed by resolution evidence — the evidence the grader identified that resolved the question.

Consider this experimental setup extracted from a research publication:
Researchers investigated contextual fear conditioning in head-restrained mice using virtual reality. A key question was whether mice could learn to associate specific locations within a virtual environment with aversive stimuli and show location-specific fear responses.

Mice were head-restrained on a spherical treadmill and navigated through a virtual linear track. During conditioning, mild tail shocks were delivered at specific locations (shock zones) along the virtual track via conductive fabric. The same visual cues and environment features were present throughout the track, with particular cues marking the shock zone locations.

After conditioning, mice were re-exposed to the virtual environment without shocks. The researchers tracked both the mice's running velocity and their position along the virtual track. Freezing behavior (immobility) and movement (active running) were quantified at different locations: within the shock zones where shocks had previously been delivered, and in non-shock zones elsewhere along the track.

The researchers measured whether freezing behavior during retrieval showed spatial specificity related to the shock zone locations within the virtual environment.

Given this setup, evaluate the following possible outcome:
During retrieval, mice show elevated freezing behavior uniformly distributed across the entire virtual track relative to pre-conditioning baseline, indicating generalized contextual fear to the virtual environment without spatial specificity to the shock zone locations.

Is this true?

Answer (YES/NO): YES